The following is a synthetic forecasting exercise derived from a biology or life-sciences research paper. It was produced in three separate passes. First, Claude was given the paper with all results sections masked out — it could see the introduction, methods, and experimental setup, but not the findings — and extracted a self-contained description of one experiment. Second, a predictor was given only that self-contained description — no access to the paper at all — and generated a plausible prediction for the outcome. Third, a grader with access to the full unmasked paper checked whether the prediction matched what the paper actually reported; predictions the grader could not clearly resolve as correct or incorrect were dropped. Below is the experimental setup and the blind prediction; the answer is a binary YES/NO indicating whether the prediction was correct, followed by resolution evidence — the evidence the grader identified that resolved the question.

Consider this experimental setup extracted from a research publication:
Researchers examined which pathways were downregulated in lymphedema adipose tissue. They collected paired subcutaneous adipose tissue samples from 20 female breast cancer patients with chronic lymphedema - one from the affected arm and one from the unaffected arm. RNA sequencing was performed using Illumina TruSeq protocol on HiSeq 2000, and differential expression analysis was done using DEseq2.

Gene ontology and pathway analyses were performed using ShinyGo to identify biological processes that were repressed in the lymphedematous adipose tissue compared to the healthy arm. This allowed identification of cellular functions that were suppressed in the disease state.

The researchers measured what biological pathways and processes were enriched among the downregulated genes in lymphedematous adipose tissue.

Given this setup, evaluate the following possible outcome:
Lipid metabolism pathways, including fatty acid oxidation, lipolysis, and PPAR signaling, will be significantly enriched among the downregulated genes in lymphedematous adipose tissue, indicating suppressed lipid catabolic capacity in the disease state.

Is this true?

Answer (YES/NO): NO